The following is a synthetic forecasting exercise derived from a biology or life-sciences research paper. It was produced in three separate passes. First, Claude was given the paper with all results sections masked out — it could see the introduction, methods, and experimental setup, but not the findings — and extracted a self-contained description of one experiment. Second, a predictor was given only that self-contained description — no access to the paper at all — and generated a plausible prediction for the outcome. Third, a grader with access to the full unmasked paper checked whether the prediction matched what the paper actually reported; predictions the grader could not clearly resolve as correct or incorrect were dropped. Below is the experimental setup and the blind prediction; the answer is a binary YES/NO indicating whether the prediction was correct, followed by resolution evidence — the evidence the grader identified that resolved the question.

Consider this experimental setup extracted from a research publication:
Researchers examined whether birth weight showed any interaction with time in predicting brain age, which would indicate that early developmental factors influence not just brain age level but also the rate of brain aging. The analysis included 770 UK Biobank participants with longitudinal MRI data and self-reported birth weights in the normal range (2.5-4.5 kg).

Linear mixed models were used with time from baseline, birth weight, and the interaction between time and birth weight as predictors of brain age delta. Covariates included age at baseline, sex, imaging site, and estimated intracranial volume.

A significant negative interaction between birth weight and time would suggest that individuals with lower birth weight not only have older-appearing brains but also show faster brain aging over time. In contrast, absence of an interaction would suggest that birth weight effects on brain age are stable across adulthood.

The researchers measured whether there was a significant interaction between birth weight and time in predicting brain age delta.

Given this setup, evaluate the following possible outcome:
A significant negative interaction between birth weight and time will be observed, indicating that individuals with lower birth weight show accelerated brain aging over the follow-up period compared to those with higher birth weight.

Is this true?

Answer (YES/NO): NO